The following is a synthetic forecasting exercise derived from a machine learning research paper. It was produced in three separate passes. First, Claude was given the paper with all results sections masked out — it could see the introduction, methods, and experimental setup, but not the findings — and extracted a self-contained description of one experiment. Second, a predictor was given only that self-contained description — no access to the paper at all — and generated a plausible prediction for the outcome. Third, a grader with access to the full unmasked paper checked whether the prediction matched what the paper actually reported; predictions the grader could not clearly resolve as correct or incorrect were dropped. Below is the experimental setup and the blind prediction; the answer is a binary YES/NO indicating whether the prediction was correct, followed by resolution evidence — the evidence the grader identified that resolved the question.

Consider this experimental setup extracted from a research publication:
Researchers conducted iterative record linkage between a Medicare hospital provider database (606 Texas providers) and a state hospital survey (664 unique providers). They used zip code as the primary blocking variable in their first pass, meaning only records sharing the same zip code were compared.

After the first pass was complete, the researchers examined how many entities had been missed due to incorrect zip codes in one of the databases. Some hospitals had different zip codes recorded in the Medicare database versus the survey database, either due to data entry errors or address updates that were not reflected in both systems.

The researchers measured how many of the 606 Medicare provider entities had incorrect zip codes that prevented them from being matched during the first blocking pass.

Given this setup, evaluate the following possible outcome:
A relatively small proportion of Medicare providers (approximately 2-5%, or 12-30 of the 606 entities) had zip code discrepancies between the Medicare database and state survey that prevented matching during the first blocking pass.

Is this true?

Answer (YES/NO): NO